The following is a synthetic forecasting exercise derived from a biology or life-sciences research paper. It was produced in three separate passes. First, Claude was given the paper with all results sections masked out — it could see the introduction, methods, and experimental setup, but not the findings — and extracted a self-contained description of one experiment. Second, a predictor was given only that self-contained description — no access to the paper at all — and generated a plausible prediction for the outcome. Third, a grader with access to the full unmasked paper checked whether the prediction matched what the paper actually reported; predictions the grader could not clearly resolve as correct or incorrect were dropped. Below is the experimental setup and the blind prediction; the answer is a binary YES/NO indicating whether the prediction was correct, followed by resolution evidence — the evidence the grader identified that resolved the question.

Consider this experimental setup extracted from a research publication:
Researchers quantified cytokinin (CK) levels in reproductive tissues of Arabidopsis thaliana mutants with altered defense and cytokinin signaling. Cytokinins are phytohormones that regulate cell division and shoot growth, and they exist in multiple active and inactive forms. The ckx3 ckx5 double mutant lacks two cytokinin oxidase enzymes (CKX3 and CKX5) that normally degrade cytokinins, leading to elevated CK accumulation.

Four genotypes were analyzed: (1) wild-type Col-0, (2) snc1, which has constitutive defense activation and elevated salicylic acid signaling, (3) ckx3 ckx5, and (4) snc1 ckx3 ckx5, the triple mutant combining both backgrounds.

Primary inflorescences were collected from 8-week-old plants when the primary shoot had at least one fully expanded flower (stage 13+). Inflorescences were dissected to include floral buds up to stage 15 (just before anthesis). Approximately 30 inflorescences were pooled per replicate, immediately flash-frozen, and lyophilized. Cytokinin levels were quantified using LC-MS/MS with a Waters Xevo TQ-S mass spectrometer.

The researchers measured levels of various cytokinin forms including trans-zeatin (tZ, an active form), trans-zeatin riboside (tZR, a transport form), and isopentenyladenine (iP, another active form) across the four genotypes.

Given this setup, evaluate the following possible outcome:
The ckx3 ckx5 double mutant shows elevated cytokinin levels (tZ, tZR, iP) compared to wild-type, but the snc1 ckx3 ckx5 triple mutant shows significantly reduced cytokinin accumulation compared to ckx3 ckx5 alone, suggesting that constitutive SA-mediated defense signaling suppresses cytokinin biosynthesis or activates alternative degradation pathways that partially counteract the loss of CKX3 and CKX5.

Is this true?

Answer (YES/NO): NO